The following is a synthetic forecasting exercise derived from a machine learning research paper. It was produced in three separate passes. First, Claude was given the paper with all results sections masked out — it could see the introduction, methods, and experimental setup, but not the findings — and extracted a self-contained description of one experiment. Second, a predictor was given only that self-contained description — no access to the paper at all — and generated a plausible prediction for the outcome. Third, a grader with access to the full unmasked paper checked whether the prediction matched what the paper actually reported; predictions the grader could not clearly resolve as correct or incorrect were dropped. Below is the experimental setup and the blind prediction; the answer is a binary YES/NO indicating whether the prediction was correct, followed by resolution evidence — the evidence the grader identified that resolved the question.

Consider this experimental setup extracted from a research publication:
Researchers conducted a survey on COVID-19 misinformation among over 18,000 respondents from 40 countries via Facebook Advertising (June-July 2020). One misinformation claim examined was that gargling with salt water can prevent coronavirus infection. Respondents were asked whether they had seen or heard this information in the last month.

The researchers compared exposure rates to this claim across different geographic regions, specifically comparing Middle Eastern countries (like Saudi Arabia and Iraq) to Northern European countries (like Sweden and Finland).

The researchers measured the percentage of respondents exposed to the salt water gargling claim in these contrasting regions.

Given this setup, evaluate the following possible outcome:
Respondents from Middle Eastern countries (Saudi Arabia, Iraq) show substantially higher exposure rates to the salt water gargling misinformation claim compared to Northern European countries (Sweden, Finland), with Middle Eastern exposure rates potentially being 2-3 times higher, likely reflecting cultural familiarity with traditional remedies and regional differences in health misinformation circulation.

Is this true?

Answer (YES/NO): NO